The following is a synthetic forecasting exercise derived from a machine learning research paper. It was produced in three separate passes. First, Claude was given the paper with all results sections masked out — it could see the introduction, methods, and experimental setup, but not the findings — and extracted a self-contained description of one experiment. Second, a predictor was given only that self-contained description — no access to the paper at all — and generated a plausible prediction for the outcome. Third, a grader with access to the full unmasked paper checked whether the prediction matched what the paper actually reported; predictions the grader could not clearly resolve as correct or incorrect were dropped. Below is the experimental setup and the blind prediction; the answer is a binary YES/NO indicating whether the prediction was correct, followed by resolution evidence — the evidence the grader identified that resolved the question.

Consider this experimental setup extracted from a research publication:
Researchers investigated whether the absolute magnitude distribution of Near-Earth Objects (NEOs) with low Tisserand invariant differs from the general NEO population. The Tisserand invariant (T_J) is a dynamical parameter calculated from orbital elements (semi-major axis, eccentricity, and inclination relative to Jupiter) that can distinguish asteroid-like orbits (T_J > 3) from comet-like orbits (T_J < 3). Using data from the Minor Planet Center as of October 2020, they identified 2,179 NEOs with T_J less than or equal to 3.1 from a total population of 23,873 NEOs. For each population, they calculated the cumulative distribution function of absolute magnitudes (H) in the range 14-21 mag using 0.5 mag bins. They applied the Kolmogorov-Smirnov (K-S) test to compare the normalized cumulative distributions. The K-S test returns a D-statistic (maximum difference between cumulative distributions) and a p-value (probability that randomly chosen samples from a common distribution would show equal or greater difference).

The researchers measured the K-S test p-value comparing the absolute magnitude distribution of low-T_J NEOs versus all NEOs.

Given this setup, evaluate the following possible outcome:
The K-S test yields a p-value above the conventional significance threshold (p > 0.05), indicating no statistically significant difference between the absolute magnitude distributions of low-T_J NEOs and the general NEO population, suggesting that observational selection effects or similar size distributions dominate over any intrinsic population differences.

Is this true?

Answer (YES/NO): YES